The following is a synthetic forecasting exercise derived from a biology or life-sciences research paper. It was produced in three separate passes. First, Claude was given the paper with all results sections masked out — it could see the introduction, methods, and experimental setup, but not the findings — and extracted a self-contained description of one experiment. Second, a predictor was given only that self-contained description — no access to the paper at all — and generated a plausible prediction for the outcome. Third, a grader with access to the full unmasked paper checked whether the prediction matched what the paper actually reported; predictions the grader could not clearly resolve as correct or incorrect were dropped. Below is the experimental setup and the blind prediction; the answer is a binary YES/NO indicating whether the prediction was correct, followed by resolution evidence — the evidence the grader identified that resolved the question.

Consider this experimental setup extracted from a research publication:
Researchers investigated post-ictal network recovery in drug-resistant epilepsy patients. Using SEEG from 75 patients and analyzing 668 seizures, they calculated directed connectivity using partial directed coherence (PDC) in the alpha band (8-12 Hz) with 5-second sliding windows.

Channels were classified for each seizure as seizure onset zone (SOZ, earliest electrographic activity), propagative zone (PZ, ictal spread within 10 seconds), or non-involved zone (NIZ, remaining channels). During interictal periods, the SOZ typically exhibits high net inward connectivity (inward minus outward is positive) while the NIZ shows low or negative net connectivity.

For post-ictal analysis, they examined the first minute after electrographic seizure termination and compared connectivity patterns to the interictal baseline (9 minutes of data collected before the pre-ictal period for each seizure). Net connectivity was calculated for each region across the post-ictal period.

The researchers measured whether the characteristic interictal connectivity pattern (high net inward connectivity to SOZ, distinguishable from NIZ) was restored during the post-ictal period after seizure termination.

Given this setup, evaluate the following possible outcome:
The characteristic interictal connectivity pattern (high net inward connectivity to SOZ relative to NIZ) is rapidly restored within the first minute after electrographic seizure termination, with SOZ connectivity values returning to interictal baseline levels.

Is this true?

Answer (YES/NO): NO